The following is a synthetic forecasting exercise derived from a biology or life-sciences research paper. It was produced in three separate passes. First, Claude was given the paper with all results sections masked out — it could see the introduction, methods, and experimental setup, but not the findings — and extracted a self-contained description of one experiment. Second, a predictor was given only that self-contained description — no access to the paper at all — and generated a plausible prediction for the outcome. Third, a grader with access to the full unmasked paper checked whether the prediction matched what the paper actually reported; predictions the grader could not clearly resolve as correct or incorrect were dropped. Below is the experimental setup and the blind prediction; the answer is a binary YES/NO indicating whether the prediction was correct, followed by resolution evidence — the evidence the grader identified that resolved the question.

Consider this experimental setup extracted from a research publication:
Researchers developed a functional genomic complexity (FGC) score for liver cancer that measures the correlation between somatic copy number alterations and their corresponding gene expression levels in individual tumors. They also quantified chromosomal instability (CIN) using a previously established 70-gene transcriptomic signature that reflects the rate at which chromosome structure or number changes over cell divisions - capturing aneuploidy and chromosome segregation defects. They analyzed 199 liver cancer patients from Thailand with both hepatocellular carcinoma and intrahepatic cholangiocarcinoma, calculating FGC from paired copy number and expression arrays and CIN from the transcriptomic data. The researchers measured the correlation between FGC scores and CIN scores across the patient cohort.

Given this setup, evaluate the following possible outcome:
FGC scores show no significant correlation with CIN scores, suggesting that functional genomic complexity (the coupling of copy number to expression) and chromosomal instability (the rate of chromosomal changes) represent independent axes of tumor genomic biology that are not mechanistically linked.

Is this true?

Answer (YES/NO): NO